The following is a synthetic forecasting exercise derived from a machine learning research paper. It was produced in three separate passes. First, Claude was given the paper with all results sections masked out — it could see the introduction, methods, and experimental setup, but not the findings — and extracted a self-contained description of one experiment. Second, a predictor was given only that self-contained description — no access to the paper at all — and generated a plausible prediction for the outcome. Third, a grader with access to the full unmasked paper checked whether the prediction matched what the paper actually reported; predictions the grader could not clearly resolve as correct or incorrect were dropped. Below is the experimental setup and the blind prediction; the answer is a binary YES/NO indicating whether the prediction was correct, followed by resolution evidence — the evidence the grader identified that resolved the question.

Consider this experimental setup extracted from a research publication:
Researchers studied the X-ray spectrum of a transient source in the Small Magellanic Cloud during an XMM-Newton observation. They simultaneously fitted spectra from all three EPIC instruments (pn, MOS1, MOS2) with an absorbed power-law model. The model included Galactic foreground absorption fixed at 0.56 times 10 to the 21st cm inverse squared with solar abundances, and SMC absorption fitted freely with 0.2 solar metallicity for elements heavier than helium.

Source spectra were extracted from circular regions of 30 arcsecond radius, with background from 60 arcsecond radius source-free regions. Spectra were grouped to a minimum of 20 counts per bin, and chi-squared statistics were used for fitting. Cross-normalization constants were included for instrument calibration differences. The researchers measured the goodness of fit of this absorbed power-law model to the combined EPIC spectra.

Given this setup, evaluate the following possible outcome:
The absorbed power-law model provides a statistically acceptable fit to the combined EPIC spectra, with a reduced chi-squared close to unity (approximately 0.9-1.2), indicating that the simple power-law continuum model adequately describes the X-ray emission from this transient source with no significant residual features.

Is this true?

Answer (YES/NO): YES